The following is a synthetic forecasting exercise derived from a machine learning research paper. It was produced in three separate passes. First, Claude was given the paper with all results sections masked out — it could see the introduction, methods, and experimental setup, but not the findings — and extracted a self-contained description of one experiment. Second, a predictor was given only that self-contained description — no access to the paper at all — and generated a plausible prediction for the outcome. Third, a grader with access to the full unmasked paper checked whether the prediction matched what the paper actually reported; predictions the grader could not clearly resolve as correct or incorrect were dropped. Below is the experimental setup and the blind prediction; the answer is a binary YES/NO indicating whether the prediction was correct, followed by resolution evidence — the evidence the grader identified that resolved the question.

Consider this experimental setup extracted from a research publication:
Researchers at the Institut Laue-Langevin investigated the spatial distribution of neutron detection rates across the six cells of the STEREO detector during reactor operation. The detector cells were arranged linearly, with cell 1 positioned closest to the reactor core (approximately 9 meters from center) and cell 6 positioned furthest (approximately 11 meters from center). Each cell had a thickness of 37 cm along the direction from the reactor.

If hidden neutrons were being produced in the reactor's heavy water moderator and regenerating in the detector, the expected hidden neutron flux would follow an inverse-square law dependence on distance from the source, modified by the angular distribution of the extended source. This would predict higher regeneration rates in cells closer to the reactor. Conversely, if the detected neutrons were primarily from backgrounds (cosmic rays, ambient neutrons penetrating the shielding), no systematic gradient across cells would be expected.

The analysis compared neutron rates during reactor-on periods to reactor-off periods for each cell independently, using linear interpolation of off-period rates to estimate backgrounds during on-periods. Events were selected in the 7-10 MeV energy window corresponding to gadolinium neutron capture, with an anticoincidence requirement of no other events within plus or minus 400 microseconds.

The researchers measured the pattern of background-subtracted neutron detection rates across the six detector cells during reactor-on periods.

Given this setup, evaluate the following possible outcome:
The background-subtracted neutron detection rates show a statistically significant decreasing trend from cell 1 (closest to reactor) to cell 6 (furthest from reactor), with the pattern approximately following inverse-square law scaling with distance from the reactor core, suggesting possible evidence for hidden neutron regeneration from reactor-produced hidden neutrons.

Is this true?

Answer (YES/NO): NO